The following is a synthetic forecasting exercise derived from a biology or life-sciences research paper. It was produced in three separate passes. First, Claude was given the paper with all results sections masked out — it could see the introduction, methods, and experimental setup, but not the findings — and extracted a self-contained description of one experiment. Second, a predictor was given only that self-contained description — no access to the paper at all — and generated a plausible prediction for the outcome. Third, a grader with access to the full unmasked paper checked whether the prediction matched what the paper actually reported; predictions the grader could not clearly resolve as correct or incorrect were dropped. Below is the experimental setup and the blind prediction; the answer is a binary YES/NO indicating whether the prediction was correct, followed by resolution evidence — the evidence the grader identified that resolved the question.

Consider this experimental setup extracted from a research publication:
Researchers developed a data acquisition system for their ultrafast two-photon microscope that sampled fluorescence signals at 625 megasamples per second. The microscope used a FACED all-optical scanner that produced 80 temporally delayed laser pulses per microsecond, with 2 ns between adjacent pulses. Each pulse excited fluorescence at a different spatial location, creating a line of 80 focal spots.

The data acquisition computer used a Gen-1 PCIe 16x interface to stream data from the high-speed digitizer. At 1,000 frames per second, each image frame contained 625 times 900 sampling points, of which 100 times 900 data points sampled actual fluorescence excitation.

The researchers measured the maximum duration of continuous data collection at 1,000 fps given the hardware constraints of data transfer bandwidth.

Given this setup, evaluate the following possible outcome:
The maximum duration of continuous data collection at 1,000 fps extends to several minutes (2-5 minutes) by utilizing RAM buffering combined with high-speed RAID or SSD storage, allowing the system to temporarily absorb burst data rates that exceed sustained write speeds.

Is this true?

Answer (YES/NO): NO